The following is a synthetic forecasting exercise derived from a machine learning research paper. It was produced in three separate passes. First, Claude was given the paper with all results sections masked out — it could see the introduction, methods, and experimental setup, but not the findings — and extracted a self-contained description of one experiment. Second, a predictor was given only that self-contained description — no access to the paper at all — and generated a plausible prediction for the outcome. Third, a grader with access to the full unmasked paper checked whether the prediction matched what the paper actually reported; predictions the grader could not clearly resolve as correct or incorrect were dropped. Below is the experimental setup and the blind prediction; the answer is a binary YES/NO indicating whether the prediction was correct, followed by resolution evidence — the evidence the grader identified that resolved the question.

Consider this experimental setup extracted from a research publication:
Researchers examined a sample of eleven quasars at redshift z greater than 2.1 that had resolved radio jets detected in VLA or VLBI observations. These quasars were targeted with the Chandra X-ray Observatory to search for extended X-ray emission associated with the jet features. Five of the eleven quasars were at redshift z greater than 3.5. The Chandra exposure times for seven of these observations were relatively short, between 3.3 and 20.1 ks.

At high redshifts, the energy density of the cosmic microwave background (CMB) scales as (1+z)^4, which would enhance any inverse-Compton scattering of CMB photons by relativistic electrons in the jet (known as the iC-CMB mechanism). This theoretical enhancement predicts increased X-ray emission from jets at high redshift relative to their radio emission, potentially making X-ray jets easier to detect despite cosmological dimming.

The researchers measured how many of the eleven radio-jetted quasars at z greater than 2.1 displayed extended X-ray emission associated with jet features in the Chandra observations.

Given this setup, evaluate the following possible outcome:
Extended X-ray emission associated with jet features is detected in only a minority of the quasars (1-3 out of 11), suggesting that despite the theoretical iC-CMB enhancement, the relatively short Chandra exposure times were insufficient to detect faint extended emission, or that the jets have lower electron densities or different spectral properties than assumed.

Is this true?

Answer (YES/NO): NO